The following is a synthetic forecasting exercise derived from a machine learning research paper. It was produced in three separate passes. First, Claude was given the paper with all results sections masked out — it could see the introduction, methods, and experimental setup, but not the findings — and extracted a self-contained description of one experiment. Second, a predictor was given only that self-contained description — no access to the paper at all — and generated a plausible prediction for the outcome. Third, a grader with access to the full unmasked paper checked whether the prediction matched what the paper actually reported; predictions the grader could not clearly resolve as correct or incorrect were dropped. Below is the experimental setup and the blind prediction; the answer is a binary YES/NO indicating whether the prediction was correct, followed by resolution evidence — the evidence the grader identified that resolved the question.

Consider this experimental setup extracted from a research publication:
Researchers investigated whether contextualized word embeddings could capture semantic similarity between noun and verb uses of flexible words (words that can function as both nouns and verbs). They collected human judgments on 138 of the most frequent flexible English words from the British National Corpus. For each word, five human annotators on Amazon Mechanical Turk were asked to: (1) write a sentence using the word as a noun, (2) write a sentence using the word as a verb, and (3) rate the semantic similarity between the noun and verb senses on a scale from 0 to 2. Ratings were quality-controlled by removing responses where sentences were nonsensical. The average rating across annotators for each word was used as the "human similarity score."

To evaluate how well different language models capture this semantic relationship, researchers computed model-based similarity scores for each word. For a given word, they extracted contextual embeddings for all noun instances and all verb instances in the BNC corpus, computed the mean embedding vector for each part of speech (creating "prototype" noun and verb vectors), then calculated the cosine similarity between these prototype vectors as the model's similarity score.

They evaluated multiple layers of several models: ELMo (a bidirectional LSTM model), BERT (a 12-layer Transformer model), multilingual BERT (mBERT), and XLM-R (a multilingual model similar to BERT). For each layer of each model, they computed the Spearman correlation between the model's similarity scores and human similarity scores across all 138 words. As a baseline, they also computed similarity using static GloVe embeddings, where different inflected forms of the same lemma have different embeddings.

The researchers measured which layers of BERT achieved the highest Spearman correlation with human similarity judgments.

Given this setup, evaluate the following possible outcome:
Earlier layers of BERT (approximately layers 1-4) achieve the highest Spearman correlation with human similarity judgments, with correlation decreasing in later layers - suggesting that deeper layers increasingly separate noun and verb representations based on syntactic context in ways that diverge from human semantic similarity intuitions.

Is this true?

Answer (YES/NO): NO